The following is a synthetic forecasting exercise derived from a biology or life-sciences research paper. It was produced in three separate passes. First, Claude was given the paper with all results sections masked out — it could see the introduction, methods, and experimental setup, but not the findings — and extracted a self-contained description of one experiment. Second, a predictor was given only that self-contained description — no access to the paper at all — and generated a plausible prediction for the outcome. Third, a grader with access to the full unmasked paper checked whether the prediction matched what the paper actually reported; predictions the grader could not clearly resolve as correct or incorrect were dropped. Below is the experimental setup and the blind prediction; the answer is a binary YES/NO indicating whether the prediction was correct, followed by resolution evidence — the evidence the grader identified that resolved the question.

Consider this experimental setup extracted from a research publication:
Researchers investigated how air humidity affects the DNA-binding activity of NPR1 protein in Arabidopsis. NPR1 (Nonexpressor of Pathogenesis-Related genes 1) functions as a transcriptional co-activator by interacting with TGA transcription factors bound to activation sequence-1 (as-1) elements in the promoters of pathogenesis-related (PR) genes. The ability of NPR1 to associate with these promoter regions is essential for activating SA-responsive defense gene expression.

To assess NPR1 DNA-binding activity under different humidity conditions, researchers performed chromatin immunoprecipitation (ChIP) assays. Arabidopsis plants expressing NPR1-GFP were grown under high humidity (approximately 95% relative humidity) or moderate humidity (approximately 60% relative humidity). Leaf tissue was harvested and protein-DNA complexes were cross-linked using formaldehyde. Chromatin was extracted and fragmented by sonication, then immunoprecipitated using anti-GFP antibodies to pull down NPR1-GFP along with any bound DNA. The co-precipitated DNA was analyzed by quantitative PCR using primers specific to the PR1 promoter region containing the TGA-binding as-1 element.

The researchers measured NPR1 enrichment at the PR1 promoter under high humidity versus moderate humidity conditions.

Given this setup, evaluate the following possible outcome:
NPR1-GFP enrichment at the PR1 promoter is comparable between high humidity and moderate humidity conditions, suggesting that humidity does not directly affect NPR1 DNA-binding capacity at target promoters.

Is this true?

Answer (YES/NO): NO